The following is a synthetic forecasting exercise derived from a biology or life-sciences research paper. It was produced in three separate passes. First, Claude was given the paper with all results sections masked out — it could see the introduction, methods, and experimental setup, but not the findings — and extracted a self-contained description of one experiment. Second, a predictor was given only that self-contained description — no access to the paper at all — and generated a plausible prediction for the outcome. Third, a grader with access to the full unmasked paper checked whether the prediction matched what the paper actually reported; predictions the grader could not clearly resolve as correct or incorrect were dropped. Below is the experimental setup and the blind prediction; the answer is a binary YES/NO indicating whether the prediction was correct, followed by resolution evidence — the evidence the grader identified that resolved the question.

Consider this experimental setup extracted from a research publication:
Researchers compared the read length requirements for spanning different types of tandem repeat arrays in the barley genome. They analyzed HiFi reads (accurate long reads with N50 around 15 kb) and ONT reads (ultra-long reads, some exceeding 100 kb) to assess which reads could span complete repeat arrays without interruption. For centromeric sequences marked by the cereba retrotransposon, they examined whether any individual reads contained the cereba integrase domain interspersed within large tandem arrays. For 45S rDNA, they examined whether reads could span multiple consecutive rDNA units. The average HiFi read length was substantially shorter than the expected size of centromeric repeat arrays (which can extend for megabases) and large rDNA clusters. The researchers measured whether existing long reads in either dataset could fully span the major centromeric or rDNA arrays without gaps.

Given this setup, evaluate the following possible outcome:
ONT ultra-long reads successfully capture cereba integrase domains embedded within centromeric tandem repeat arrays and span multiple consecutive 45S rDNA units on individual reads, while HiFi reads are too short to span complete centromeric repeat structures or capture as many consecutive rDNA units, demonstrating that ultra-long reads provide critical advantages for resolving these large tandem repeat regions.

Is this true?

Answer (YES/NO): NO